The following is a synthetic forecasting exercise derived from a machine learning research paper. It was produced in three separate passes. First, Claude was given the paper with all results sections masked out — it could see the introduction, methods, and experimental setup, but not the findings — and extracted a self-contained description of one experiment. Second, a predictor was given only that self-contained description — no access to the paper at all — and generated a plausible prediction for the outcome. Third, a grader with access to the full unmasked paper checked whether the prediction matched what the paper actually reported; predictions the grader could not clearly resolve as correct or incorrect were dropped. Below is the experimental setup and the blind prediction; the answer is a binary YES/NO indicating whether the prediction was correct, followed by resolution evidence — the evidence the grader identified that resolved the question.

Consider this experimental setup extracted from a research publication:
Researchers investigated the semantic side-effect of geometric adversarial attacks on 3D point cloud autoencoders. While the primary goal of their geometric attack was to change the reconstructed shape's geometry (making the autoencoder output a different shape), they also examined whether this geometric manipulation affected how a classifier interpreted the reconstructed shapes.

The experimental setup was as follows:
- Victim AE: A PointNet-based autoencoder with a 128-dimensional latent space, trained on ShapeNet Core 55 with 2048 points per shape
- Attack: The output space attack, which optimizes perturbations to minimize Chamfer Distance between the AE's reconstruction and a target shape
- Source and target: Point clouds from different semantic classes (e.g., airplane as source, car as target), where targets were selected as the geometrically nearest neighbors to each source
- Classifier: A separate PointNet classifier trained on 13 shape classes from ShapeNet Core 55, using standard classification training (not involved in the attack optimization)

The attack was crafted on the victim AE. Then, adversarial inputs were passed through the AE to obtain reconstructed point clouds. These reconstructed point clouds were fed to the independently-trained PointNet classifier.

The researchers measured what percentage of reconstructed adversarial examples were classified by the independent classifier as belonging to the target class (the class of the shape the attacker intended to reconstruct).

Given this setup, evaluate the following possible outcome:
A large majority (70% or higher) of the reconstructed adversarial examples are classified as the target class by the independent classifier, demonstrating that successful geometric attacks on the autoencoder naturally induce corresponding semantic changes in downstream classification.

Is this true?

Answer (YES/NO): NO